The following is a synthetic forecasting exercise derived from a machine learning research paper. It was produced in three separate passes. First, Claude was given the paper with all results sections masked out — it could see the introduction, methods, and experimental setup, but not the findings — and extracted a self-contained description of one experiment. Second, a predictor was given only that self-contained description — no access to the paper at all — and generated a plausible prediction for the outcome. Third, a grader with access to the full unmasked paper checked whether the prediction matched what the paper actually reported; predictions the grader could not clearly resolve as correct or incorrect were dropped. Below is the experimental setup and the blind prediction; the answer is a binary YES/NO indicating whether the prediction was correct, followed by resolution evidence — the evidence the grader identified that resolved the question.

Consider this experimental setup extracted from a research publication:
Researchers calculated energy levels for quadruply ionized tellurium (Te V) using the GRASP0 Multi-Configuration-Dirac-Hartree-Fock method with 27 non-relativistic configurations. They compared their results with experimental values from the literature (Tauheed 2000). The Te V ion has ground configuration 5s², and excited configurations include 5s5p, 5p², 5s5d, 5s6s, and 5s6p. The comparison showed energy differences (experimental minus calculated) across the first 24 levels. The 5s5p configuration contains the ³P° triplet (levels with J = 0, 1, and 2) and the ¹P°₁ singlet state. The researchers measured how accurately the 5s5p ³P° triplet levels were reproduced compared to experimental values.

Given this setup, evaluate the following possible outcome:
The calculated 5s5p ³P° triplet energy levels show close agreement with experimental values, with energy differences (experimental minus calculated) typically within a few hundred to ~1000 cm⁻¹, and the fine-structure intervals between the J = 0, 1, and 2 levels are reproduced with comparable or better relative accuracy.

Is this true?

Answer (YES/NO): NO